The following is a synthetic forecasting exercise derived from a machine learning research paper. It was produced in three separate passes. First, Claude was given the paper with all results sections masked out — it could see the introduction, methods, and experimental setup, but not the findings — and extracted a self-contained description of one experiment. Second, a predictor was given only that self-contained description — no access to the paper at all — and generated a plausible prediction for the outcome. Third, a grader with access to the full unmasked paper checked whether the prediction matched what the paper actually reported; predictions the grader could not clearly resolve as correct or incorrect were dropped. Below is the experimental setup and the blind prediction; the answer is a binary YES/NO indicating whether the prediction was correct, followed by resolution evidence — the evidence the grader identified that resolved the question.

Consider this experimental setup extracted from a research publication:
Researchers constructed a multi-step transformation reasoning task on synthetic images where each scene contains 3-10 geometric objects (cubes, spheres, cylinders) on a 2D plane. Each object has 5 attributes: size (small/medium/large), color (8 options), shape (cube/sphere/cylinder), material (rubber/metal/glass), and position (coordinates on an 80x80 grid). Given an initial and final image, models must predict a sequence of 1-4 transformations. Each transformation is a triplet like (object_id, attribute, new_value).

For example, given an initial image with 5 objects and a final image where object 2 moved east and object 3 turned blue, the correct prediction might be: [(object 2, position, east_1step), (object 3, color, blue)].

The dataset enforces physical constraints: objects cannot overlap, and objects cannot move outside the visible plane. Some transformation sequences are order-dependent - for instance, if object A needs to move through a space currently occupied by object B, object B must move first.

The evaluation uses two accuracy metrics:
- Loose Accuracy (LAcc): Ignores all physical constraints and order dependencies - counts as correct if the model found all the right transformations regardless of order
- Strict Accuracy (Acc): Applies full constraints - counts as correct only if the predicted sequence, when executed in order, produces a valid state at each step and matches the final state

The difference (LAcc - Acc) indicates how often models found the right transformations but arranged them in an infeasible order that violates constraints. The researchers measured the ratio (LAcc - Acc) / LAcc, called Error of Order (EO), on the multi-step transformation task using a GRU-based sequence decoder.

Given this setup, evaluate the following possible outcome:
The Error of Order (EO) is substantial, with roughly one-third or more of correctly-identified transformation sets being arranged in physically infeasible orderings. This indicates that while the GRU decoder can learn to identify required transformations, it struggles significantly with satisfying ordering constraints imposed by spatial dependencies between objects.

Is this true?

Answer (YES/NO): NO